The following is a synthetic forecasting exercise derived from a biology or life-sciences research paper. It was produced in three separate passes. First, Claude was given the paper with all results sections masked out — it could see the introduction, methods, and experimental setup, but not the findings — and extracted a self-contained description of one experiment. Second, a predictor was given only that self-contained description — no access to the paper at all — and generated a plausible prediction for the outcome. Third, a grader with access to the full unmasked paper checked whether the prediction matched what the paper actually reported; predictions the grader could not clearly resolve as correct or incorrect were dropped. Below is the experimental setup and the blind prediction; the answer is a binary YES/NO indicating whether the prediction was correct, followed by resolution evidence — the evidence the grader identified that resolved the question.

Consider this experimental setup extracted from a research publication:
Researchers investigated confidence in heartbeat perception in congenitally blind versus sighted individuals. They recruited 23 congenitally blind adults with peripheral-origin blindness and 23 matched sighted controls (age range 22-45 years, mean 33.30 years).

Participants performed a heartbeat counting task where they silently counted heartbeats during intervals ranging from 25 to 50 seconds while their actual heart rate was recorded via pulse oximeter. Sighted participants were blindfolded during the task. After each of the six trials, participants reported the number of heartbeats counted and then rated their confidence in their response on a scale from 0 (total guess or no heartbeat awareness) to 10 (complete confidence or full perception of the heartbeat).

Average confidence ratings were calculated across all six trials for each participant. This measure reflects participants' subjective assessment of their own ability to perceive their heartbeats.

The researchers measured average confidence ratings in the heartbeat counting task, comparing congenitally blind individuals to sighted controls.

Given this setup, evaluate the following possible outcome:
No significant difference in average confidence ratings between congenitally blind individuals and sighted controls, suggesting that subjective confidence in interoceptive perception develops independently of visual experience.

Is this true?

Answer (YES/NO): YES